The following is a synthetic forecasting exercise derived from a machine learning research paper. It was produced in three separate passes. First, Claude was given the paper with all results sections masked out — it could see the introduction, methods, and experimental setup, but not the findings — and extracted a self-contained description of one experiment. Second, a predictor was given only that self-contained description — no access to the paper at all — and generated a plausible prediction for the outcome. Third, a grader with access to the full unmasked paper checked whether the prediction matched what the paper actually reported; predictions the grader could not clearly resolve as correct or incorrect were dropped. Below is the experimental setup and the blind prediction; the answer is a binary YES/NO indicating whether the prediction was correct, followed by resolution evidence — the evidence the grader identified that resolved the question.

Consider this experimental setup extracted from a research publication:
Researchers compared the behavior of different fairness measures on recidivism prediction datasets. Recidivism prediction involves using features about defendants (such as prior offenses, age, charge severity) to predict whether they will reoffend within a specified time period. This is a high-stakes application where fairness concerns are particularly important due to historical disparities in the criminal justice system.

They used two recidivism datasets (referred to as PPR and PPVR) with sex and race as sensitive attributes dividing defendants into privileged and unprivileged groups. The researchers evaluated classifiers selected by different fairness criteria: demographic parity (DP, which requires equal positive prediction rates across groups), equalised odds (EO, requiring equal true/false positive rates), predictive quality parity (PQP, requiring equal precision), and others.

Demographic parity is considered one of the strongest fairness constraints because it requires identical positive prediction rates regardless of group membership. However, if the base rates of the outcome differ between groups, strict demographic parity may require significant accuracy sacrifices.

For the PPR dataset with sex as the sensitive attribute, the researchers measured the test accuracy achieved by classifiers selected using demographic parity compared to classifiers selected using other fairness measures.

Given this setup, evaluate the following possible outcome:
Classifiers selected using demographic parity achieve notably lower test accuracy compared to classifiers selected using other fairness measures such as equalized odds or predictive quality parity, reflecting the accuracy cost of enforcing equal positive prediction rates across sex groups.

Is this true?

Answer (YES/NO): YES